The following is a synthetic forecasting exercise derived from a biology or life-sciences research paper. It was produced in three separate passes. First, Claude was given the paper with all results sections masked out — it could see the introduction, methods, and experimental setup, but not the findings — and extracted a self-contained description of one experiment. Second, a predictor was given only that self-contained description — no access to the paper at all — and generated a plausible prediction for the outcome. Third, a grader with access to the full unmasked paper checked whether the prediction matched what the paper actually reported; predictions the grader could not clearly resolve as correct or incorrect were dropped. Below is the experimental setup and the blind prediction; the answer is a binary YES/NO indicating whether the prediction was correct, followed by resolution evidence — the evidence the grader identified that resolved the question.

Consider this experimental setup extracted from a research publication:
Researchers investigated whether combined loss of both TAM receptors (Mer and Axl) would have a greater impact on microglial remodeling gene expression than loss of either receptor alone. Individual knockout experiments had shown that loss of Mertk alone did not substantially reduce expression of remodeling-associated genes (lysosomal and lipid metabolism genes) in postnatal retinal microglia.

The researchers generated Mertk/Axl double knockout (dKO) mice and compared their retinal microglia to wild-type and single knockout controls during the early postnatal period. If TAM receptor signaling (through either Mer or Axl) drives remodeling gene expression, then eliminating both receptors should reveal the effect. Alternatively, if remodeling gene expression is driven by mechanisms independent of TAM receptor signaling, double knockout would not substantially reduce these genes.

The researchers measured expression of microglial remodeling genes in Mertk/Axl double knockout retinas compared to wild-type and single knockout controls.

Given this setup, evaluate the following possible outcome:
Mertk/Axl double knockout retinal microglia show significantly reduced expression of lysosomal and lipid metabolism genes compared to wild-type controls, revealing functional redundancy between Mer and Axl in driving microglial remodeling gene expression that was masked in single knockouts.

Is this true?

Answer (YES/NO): NO